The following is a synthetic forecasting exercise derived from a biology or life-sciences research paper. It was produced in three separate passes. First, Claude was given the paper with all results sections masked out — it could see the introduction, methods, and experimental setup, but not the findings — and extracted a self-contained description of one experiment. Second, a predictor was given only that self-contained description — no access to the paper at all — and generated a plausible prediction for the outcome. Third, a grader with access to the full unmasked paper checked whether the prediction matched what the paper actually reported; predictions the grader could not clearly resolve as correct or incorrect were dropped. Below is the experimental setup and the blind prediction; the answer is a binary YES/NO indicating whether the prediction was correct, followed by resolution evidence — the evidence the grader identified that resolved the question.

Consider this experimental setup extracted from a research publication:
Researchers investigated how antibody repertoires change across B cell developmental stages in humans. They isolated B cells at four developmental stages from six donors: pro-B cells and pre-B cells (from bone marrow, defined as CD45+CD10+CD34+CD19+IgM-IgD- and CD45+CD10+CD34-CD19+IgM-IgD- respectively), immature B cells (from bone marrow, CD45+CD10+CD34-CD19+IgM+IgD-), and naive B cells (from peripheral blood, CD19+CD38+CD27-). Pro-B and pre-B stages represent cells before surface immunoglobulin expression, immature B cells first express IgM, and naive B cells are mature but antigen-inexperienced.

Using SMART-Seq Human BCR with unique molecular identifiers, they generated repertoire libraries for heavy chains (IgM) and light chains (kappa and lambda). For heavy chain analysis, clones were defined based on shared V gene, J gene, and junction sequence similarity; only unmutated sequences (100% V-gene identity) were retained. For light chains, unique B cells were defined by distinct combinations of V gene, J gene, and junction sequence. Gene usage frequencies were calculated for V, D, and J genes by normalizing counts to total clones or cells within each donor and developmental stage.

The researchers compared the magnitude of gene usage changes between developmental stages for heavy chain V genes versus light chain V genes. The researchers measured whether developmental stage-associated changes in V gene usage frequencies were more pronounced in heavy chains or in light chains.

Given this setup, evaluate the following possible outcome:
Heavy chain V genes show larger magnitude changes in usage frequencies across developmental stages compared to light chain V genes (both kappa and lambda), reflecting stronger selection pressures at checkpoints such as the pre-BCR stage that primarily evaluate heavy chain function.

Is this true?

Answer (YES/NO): NO